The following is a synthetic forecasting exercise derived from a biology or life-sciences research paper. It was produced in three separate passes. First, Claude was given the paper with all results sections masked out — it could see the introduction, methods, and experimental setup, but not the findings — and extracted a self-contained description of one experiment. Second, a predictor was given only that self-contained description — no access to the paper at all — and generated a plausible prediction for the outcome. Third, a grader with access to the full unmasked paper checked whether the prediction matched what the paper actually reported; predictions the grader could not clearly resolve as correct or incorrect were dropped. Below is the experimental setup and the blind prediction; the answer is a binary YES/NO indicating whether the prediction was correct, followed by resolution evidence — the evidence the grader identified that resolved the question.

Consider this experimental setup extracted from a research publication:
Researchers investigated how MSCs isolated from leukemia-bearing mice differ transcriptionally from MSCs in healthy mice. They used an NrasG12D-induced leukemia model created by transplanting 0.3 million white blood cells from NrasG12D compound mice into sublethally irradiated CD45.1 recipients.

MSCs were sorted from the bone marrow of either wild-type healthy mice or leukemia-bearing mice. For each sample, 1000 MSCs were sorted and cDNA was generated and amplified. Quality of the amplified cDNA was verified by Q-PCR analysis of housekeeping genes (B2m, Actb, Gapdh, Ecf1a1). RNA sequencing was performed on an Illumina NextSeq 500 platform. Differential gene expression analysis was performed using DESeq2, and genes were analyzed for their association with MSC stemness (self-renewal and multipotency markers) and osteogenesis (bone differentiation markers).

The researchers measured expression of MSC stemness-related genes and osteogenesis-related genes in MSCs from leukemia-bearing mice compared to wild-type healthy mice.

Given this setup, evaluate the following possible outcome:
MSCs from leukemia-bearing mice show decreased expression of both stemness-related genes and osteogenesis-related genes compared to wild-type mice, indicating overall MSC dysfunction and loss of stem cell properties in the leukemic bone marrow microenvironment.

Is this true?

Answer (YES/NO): YES